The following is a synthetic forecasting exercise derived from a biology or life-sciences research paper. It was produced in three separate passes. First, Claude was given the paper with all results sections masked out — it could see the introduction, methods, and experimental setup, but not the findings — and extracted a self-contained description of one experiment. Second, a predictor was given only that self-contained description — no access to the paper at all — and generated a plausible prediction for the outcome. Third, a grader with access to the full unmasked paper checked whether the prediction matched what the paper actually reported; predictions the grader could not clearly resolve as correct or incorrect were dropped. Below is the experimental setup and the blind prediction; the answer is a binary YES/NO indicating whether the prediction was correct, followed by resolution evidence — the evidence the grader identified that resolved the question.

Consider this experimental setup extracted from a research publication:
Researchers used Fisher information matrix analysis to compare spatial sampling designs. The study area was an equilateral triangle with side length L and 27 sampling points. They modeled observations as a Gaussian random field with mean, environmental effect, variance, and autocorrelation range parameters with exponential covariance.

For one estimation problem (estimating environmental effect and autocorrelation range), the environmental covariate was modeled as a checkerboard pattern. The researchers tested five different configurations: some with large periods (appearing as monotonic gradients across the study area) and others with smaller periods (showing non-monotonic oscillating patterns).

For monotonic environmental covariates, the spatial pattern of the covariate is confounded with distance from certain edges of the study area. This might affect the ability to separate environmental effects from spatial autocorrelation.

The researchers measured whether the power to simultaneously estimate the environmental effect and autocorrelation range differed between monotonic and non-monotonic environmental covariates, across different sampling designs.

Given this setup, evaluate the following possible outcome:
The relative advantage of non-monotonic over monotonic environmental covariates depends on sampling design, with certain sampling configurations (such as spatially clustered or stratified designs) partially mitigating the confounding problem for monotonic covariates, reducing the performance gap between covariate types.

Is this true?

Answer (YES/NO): NO